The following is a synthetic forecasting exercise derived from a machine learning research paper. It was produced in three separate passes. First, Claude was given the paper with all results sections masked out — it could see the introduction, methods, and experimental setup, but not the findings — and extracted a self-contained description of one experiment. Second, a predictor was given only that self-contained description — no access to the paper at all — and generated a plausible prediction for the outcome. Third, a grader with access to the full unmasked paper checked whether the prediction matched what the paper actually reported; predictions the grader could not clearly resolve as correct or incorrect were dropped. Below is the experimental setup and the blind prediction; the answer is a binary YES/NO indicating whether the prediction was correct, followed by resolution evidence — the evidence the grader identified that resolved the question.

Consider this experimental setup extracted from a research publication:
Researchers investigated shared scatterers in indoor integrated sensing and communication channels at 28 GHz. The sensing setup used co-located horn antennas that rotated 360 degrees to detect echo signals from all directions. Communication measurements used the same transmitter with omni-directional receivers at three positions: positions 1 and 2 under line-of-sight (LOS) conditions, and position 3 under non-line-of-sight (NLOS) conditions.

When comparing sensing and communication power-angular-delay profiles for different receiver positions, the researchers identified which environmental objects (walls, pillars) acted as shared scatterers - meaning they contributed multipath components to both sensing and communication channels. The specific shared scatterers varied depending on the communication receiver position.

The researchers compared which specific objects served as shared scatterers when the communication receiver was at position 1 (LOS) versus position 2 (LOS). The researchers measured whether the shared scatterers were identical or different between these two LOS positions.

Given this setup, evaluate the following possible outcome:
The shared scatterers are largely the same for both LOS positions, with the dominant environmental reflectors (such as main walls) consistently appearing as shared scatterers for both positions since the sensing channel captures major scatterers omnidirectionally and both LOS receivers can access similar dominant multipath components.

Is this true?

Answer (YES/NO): NO